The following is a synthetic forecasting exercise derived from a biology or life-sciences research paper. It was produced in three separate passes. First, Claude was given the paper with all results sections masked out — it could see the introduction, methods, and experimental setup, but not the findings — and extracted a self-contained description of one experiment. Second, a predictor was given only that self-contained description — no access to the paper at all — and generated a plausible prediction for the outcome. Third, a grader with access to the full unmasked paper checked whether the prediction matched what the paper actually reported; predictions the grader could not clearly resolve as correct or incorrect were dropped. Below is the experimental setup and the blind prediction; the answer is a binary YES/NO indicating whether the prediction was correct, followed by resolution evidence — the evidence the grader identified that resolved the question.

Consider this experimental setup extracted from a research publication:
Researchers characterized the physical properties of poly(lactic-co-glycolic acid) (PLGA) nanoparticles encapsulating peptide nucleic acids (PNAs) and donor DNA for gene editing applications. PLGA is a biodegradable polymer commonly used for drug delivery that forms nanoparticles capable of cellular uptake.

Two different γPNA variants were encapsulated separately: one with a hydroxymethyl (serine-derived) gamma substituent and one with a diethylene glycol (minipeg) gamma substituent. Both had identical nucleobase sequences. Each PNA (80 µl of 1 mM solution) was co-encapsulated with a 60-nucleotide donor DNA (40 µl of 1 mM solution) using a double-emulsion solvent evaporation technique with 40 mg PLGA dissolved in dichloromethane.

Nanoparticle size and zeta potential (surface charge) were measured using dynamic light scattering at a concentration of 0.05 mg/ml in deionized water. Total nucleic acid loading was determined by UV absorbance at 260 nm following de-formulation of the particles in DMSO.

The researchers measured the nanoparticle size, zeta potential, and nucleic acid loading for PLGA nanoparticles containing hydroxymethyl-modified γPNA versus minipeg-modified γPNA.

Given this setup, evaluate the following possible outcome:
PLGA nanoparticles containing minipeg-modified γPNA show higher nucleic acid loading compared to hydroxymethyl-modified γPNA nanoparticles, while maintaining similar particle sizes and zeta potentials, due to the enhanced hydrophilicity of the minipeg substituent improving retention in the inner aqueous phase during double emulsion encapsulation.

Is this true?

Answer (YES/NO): NO